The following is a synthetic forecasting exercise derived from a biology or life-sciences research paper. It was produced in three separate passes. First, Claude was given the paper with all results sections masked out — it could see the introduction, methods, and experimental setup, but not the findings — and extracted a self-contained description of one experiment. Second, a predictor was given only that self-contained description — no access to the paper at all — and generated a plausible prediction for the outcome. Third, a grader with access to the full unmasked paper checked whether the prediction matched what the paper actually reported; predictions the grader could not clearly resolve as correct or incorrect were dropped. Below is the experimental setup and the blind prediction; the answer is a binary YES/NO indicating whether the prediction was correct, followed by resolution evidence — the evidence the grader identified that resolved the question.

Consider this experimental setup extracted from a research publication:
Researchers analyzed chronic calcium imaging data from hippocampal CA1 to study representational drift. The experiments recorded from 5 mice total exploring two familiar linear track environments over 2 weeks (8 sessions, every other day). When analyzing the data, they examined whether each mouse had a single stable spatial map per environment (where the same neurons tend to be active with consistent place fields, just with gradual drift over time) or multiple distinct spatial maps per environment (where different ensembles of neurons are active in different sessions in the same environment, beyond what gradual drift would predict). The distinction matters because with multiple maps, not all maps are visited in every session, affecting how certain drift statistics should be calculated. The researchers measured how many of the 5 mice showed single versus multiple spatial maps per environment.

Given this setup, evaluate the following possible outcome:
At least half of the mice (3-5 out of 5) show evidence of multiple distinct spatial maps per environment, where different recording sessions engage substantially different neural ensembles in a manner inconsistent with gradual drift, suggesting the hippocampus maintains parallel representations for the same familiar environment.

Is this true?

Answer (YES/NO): YES